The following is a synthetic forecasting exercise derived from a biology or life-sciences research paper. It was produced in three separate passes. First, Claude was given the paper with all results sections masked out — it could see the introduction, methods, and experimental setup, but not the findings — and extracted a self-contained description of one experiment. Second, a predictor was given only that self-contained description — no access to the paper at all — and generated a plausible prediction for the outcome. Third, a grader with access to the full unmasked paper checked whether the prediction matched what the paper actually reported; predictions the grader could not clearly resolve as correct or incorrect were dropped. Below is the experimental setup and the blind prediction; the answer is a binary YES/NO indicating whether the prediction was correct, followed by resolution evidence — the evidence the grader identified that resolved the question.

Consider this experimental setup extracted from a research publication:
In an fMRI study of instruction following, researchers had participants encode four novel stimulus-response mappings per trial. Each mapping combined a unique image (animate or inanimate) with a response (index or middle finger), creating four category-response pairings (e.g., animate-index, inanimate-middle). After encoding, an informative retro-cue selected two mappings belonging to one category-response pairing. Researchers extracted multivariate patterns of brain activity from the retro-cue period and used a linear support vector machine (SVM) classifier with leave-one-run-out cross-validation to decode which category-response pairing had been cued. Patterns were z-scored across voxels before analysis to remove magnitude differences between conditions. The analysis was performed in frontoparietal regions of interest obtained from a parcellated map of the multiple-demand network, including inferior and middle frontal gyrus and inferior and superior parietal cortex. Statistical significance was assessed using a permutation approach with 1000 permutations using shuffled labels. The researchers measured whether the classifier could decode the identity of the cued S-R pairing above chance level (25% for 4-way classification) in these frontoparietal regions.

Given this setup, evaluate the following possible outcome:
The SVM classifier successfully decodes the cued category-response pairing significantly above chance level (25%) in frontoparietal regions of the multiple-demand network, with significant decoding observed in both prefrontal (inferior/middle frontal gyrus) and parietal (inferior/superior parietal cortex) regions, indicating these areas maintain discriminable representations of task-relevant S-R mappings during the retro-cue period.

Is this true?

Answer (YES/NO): NO